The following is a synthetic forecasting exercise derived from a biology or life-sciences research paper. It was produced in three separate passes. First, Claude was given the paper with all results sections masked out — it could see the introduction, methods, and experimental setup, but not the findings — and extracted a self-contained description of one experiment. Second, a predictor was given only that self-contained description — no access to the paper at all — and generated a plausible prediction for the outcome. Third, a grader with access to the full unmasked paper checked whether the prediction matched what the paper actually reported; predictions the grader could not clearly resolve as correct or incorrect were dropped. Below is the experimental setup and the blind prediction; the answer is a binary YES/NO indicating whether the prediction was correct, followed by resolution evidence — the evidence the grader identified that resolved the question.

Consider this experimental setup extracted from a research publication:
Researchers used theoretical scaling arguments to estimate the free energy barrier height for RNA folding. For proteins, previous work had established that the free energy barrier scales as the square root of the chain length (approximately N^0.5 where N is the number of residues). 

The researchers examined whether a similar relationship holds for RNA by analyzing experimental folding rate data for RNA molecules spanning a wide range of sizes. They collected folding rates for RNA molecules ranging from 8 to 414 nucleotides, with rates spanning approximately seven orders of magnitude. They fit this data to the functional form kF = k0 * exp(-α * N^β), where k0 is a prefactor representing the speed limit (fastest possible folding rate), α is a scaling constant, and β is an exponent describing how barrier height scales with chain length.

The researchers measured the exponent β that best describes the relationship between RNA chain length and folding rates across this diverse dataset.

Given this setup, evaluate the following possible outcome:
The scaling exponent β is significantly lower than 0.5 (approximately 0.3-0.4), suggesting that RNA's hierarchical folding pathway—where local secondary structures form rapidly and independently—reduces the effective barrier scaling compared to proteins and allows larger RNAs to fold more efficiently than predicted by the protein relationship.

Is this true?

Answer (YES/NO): NO